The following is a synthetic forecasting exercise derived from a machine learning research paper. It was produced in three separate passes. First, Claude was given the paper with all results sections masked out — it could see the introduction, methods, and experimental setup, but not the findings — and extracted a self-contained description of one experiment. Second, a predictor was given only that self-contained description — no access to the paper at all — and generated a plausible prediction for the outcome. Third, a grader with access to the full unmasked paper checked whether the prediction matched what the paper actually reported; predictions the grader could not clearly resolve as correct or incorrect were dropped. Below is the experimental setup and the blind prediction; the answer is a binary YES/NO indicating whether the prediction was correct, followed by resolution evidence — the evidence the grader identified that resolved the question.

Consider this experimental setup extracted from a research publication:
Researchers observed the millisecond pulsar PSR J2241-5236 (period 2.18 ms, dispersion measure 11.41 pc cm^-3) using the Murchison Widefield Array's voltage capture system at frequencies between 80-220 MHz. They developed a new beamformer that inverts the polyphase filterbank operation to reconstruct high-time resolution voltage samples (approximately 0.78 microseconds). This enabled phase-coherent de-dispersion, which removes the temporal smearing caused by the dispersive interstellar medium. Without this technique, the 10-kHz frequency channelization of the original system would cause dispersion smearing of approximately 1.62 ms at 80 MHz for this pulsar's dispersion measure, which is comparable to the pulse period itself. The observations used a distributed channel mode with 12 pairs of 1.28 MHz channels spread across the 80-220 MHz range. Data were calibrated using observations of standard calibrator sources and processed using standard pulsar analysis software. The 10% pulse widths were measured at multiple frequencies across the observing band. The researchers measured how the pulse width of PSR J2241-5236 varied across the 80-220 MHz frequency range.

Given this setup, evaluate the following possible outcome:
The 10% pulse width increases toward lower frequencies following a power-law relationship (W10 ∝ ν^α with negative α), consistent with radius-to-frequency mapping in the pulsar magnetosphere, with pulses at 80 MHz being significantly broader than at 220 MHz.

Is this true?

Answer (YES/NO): NO